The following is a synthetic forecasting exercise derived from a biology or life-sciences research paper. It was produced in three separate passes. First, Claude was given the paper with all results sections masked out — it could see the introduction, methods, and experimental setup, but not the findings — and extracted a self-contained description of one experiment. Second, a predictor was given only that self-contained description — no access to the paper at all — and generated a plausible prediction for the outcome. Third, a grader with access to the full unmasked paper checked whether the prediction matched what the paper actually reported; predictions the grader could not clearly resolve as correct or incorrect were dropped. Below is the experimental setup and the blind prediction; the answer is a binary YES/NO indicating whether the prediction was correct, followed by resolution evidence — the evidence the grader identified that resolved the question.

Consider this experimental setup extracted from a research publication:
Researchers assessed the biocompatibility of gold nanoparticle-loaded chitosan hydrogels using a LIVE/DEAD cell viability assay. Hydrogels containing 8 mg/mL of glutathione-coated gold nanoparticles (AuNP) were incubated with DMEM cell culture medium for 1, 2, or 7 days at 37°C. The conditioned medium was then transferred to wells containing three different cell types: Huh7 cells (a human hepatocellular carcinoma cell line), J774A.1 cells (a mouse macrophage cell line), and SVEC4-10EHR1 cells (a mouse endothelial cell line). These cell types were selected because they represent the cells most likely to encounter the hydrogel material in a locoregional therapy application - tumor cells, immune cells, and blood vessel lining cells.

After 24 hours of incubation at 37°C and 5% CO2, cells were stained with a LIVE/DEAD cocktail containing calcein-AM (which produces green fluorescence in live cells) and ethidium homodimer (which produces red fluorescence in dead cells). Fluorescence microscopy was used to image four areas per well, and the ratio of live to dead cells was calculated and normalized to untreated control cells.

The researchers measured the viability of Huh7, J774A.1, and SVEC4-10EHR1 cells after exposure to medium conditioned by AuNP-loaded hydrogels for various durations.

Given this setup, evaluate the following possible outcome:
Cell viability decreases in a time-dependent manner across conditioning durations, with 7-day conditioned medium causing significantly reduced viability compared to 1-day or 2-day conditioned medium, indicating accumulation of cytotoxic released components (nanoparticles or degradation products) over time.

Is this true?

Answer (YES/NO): NO